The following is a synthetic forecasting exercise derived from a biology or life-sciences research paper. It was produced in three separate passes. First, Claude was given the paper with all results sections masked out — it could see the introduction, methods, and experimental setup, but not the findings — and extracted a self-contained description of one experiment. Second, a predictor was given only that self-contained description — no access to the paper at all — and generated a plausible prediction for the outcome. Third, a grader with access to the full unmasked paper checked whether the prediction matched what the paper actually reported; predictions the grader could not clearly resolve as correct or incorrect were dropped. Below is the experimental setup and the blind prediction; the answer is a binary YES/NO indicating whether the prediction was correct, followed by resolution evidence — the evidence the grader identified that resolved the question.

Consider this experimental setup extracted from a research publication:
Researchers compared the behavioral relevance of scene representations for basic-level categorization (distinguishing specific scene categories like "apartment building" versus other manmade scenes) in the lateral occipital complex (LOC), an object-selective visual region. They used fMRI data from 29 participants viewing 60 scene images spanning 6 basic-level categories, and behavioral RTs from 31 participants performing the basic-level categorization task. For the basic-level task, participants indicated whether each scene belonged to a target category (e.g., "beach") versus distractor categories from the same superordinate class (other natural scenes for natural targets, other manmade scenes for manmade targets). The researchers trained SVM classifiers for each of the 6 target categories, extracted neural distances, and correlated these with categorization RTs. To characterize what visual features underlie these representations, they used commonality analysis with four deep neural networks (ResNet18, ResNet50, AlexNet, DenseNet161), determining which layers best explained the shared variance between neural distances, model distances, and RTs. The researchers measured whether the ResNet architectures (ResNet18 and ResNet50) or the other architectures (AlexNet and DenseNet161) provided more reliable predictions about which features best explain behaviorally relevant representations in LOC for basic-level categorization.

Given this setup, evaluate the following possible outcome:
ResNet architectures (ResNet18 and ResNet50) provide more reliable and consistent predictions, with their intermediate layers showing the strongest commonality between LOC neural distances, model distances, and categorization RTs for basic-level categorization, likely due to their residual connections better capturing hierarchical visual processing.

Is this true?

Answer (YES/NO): NO